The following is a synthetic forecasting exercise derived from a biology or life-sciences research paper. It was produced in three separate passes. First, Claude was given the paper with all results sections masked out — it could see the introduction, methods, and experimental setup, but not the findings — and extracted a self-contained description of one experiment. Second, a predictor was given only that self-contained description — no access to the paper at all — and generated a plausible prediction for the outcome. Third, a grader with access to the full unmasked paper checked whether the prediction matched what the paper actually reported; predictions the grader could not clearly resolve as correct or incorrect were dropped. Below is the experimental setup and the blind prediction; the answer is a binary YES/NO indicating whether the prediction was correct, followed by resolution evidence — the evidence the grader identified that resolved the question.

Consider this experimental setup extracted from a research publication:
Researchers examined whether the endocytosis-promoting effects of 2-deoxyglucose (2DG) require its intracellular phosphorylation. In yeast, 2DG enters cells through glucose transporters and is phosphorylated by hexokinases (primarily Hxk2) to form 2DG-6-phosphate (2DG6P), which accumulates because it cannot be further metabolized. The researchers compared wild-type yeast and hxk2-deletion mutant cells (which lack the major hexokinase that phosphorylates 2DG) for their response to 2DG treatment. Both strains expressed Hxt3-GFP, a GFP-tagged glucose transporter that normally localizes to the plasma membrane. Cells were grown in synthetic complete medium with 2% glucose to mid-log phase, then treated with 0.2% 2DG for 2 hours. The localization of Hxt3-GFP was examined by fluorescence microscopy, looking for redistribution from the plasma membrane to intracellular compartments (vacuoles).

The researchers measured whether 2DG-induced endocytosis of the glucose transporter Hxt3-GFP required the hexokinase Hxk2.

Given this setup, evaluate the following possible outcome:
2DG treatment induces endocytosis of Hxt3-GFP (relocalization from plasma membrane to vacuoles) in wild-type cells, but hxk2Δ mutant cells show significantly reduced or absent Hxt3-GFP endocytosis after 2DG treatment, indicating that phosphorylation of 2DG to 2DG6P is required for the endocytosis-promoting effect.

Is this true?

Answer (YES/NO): YES